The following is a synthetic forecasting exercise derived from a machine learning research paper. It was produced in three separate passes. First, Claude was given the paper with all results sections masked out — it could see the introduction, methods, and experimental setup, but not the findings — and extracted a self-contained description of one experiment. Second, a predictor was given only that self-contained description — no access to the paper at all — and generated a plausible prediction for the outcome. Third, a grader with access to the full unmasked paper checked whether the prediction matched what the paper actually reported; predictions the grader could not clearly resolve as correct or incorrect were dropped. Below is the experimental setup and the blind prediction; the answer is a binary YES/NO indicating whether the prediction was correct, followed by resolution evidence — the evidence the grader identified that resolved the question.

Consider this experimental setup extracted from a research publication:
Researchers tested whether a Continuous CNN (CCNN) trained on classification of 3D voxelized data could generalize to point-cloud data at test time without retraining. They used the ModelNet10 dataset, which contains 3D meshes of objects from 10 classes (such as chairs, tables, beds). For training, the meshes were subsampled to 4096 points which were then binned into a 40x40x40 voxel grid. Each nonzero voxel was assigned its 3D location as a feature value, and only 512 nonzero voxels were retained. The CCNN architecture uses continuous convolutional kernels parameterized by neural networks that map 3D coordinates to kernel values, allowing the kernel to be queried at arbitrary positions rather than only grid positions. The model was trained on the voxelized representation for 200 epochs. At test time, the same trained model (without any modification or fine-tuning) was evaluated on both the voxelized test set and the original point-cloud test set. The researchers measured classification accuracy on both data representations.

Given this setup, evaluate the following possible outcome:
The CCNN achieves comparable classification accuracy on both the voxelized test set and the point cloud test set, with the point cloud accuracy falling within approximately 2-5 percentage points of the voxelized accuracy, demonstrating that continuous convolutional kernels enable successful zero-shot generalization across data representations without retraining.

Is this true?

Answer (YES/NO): NO